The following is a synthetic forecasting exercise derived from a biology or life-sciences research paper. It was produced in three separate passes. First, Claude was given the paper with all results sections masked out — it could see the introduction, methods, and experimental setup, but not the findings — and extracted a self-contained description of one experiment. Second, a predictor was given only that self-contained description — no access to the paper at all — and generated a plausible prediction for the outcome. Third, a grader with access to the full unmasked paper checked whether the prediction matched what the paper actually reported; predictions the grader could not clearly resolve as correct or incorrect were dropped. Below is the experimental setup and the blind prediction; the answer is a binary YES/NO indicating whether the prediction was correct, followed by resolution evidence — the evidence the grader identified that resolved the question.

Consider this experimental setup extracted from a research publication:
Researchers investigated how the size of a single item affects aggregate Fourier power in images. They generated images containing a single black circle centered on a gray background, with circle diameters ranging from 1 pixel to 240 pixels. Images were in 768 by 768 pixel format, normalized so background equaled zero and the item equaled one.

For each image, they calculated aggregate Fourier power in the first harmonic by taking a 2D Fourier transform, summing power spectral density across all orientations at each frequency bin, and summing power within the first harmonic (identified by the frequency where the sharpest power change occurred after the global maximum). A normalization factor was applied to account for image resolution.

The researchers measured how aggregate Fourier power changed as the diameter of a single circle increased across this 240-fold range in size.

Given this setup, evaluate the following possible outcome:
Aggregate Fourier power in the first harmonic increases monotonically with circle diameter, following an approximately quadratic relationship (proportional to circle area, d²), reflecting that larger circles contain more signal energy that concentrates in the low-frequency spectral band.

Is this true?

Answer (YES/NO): NO